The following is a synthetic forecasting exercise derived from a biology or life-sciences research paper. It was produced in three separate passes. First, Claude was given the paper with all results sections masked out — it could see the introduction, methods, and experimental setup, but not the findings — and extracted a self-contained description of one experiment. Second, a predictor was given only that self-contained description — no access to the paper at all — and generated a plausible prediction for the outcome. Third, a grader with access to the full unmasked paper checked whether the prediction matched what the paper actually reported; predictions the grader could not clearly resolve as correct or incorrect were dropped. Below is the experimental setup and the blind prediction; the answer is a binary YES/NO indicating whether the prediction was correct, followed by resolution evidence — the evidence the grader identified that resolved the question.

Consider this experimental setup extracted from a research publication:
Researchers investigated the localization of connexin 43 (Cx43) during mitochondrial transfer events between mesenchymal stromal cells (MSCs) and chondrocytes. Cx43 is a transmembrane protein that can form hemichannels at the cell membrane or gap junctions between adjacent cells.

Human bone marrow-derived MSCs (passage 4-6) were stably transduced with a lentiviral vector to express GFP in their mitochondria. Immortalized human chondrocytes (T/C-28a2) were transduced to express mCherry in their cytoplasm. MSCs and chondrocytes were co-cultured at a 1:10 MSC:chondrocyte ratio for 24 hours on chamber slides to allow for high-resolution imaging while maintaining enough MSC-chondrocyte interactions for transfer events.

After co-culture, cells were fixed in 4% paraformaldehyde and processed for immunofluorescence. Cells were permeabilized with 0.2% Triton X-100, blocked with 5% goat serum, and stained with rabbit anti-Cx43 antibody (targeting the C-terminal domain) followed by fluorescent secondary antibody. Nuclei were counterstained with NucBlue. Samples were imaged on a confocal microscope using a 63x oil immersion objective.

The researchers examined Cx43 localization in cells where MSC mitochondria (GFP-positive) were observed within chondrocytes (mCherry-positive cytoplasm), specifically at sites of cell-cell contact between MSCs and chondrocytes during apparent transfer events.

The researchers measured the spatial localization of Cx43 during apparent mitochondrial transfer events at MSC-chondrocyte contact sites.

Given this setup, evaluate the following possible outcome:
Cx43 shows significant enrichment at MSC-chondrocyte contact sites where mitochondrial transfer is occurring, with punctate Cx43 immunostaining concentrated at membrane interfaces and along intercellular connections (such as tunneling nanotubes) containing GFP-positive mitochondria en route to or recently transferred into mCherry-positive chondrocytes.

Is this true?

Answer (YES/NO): NO